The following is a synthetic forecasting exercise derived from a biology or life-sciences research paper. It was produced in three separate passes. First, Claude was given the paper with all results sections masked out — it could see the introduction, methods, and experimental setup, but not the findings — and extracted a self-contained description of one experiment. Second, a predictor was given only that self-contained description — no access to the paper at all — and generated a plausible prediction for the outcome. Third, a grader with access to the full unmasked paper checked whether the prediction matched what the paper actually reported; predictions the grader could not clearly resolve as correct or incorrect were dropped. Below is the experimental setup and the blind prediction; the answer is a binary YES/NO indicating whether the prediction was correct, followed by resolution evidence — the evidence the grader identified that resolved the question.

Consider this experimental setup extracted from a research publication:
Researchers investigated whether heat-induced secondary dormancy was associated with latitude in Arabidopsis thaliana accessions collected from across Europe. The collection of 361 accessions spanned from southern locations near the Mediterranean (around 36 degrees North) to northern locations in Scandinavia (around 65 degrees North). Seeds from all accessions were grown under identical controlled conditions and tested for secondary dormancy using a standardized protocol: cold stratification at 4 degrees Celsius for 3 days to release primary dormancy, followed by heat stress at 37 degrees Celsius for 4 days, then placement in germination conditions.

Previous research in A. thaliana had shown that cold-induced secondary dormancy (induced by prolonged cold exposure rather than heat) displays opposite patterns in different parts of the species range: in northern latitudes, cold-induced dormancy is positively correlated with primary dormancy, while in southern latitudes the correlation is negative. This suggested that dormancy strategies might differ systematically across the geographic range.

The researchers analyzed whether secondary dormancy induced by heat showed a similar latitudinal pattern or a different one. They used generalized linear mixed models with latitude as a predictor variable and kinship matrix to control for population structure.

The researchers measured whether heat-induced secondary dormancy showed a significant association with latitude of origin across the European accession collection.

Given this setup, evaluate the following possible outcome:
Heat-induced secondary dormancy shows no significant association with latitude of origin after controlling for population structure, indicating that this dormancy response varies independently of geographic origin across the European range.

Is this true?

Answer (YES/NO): NO